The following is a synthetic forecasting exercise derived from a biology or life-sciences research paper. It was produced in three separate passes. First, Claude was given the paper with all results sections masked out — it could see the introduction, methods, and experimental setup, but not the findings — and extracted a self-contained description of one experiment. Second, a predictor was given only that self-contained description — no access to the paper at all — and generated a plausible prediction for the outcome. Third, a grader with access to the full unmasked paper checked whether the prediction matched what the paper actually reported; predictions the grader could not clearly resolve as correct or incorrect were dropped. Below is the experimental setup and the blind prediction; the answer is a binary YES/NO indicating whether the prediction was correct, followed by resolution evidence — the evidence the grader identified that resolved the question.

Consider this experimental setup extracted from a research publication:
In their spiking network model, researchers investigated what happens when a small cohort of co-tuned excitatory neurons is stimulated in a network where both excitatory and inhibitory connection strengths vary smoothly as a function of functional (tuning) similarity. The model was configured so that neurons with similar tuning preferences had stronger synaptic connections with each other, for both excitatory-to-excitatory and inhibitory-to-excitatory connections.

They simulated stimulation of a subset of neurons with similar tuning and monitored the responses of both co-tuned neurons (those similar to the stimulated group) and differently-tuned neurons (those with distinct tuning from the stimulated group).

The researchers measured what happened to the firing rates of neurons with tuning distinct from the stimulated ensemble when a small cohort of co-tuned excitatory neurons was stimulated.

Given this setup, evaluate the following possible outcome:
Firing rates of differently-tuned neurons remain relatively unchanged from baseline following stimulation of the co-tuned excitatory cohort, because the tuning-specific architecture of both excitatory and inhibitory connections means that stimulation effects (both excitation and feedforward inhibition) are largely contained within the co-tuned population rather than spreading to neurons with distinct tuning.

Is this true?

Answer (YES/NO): NO